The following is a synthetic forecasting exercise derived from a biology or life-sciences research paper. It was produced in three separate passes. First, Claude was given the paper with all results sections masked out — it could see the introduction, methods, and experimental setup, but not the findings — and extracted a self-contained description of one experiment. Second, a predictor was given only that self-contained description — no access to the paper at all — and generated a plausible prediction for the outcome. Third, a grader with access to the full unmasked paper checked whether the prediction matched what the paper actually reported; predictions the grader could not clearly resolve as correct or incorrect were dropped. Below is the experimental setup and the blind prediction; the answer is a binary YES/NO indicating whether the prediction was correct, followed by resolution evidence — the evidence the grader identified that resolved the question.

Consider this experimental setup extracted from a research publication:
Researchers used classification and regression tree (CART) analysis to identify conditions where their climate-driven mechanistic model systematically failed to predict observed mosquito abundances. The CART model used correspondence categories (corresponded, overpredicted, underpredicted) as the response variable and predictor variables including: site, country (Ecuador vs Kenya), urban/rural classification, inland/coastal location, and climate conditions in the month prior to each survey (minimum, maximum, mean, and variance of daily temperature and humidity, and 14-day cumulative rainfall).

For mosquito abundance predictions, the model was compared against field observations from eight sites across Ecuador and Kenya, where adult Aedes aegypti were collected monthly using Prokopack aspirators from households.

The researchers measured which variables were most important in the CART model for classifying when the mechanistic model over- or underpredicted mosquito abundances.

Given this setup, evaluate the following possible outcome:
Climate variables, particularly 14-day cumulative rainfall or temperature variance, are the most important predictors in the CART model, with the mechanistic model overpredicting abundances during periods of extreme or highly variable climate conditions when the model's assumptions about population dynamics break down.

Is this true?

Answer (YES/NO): NO